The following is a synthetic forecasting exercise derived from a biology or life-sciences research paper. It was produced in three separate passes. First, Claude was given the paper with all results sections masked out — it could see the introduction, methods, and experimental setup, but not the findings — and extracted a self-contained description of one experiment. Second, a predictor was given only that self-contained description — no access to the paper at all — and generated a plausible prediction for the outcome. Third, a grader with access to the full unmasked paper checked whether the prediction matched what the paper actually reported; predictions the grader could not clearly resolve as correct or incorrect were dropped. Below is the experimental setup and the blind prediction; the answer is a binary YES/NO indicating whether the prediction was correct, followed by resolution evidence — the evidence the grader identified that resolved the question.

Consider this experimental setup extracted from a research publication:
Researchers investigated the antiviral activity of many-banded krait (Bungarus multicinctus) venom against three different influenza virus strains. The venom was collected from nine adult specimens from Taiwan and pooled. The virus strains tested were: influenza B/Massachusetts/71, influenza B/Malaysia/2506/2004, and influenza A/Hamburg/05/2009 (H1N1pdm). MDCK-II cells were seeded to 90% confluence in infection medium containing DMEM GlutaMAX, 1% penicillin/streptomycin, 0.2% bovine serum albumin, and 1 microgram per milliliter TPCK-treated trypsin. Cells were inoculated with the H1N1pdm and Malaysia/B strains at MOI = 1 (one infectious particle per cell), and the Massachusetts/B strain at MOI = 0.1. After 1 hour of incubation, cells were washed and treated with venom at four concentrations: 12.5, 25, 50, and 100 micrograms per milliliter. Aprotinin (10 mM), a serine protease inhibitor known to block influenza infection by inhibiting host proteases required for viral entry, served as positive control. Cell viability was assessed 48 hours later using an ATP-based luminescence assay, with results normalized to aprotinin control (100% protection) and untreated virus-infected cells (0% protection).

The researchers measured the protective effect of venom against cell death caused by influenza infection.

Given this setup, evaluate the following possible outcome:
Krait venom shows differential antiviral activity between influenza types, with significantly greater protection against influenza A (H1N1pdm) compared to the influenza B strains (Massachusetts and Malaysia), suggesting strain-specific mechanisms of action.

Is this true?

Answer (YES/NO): NO